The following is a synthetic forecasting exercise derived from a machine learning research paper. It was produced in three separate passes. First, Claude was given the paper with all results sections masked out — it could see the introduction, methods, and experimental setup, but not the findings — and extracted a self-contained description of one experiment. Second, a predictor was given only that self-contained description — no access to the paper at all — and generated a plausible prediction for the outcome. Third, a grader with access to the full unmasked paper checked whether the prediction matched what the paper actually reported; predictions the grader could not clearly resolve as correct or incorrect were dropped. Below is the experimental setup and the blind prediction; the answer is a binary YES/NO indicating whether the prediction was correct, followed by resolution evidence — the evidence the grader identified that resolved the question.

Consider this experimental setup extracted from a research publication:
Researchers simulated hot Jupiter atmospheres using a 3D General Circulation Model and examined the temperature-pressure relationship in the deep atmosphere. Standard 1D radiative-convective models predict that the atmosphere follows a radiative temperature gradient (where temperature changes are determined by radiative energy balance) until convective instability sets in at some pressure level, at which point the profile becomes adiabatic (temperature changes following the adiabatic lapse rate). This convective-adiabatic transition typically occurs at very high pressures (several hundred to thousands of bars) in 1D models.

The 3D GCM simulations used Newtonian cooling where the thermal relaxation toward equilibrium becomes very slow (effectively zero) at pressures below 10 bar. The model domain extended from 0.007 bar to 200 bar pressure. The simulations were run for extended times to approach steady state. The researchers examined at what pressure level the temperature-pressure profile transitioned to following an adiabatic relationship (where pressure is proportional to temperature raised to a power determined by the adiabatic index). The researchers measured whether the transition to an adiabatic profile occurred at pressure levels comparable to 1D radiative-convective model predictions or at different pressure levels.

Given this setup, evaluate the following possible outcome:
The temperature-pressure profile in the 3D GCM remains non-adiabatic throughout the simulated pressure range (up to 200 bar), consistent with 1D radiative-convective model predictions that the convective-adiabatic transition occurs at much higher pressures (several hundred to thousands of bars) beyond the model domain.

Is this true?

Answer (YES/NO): NO